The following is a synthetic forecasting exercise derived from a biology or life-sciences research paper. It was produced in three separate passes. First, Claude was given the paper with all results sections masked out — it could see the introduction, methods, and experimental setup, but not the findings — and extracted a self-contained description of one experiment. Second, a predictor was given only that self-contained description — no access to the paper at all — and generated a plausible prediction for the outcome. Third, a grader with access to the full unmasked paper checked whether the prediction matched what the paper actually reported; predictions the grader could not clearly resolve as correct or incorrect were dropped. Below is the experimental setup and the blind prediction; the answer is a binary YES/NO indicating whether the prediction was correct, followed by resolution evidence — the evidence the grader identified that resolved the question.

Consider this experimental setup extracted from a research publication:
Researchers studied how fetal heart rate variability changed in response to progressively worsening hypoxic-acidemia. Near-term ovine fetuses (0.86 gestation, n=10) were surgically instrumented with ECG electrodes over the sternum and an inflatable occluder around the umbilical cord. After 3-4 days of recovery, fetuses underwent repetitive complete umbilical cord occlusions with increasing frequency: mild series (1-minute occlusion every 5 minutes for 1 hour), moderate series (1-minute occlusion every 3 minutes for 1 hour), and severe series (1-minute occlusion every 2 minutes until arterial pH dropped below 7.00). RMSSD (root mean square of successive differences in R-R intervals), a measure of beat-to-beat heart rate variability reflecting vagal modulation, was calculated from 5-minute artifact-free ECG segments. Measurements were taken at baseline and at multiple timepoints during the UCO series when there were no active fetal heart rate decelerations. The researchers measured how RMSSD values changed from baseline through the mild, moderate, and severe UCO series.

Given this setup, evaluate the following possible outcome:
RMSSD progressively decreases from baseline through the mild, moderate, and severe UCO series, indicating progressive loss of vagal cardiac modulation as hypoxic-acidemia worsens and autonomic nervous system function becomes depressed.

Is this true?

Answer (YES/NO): NO